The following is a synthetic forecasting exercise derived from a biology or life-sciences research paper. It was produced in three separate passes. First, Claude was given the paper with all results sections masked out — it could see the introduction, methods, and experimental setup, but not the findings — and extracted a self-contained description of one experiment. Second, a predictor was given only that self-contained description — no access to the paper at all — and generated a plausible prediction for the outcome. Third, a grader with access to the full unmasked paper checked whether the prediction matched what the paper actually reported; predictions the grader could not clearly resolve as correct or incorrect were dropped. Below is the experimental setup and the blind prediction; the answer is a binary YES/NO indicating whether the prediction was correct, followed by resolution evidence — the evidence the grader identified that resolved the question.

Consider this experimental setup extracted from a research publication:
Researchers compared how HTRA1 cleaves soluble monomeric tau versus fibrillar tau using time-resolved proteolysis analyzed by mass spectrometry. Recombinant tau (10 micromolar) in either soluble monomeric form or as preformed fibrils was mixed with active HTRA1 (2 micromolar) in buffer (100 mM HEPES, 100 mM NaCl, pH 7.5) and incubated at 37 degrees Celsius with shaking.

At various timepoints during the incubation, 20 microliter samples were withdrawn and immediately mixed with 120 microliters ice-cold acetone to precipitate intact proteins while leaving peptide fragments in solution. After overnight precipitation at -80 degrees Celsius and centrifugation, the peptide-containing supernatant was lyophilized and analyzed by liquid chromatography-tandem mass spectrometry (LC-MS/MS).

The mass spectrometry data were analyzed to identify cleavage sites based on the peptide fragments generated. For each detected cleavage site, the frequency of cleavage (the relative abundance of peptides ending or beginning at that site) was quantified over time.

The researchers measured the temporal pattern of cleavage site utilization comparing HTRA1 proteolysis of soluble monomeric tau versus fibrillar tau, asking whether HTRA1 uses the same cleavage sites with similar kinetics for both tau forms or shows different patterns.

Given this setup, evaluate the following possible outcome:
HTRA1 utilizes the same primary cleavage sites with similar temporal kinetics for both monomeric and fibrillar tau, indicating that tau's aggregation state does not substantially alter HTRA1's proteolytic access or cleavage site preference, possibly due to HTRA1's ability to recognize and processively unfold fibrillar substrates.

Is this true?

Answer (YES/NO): NO